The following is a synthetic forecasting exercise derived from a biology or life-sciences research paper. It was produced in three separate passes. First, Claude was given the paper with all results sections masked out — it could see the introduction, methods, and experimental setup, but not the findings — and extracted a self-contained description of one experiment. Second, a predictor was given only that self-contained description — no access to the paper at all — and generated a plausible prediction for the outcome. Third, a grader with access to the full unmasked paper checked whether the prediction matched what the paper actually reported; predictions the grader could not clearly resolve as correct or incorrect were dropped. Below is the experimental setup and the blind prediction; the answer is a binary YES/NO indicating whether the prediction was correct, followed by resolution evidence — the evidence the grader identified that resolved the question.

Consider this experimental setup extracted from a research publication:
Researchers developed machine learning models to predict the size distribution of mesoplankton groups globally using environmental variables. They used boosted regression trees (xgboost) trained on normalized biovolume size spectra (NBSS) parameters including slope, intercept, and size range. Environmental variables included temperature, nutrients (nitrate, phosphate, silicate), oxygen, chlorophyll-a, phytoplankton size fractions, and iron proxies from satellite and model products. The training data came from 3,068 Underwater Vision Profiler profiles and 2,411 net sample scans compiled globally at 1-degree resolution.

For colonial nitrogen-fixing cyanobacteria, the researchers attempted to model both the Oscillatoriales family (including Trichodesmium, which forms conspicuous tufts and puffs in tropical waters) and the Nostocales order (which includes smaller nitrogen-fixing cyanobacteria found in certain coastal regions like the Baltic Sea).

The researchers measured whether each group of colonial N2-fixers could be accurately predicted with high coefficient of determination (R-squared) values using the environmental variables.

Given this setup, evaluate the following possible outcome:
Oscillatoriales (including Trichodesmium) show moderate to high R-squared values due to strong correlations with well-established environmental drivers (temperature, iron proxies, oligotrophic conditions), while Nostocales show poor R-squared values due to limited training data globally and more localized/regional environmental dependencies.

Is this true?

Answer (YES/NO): NO